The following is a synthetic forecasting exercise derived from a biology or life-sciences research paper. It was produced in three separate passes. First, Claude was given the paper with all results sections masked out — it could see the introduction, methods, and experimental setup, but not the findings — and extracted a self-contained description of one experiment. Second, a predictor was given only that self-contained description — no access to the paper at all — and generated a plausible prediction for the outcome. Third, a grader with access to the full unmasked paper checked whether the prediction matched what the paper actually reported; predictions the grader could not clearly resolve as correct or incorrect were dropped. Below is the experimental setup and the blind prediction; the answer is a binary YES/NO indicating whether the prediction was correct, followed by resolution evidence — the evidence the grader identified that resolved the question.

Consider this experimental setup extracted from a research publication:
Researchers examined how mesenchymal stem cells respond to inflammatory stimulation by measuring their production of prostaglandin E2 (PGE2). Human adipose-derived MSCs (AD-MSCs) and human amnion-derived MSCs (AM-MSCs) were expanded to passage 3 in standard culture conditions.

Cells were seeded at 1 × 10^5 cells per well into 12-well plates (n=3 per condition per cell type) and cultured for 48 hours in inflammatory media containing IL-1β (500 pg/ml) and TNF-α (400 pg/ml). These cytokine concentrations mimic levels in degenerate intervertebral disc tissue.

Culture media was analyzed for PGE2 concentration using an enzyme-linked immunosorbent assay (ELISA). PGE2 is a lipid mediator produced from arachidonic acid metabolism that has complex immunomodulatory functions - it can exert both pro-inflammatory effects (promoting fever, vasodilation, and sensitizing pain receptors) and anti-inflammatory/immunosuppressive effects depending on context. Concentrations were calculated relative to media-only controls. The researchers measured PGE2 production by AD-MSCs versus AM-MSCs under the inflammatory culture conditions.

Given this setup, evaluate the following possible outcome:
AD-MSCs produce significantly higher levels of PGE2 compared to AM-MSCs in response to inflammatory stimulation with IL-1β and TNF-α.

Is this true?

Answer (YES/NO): YES